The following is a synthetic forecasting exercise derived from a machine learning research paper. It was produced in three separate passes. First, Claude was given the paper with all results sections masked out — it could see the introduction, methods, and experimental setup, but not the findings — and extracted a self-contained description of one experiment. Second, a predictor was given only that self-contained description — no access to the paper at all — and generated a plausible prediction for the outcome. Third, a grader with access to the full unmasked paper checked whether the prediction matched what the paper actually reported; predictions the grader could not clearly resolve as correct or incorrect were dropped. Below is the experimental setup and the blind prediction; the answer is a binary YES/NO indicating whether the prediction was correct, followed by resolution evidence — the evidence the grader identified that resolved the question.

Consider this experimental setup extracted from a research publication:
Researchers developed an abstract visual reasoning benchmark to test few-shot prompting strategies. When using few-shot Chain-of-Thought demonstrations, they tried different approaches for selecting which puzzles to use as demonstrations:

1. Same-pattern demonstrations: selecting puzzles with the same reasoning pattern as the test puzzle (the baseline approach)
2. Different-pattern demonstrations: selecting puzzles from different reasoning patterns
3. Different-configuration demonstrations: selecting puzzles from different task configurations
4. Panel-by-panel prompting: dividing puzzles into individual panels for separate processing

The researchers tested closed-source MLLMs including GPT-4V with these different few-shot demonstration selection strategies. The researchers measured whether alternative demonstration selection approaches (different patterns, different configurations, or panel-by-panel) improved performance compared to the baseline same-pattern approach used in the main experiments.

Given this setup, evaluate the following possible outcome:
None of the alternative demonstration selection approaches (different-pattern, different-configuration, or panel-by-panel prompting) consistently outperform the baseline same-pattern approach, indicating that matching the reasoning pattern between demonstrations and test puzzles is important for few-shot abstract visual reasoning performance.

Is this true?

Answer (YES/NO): YES